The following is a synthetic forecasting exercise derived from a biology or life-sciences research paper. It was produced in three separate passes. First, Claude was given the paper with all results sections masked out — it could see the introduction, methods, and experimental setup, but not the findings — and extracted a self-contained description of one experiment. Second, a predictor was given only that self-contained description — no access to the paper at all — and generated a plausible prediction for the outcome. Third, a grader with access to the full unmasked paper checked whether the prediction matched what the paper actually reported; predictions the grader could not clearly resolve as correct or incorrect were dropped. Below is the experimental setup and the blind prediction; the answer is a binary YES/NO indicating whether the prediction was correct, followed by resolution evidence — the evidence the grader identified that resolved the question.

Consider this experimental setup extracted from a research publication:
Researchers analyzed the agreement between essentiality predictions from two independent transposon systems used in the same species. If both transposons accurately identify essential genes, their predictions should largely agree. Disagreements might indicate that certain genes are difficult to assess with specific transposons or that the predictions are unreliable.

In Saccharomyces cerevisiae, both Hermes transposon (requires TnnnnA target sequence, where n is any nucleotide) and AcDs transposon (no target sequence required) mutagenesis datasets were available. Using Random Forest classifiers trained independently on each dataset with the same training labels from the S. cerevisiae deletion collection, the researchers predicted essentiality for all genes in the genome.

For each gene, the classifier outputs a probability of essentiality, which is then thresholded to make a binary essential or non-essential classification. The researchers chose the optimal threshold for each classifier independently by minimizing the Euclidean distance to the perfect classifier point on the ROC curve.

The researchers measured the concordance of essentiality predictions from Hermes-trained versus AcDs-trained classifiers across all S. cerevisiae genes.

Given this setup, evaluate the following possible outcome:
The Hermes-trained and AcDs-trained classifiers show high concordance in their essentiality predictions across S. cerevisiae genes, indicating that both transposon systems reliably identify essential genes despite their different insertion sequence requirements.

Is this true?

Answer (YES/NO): YES